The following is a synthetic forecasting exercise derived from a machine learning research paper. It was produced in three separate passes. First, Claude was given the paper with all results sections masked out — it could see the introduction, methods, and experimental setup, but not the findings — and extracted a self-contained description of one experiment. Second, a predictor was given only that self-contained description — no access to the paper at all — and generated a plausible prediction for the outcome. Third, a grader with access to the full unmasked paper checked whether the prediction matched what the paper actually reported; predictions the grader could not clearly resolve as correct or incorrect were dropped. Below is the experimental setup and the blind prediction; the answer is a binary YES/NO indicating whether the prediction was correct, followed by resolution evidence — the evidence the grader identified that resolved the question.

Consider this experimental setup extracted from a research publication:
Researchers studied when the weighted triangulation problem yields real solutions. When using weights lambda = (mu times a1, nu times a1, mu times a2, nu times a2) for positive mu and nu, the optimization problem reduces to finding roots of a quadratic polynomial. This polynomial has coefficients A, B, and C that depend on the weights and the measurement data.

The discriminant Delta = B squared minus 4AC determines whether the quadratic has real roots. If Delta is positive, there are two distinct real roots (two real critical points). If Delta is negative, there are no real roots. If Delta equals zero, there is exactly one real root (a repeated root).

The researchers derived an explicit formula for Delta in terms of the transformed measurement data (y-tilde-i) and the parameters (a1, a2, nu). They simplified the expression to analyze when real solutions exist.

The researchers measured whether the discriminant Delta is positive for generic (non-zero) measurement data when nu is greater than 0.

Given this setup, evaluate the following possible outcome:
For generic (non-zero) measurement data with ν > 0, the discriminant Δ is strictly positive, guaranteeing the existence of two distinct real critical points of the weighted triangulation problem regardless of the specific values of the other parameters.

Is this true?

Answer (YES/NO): YES